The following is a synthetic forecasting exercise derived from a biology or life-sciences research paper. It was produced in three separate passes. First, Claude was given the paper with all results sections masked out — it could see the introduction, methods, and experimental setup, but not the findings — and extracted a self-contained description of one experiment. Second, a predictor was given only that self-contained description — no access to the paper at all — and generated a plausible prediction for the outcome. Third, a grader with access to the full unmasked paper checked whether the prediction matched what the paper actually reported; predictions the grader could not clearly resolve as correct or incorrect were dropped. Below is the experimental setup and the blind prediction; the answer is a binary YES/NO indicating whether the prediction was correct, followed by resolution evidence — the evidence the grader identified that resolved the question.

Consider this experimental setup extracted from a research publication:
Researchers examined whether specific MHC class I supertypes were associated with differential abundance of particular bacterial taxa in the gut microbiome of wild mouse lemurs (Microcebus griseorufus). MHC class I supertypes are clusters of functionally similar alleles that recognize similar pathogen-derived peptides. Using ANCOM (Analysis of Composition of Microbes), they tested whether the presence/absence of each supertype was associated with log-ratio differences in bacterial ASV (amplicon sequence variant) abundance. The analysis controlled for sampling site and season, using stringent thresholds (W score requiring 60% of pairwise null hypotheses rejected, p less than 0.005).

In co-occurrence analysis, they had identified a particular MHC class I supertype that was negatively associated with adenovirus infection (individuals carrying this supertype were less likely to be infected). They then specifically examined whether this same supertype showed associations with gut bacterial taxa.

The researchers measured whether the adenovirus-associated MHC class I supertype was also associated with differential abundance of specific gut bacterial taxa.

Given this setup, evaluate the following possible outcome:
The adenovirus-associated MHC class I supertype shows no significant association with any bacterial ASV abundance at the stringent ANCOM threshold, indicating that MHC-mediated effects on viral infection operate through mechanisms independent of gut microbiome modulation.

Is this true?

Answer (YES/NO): NO